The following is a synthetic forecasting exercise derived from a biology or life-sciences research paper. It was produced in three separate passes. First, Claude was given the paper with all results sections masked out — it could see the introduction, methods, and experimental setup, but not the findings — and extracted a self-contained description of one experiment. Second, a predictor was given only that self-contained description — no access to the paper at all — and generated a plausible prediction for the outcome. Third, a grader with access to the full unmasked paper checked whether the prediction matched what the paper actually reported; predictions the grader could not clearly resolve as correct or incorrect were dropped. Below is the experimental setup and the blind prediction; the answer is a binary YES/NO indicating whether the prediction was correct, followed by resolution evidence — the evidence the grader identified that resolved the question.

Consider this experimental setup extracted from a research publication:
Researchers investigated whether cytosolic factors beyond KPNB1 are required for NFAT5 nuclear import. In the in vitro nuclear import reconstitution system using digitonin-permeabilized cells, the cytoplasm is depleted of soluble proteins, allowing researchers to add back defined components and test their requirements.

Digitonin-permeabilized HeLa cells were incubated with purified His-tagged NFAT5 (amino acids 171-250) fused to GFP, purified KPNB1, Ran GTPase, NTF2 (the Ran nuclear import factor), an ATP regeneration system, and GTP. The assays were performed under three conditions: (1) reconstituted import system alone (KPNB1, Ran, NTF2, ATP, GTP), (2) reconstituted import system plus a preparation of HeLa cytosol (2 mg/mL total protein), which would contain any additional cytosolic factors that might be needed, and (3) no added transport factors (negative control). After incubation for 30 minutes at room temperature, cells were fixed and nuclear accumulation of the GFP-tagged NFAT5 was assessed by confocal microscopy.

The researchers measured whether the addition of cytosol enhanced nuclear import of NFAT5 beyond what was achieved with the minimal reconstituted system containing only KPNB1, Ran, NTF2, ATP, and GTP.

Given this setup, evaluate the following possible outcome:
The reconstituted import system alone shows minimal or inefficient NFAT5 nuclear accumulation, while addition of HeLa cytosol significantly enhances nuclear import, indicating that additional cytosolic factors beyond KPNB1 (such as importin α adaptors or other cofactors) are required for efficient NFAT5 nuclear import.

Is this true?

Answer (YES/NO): NO